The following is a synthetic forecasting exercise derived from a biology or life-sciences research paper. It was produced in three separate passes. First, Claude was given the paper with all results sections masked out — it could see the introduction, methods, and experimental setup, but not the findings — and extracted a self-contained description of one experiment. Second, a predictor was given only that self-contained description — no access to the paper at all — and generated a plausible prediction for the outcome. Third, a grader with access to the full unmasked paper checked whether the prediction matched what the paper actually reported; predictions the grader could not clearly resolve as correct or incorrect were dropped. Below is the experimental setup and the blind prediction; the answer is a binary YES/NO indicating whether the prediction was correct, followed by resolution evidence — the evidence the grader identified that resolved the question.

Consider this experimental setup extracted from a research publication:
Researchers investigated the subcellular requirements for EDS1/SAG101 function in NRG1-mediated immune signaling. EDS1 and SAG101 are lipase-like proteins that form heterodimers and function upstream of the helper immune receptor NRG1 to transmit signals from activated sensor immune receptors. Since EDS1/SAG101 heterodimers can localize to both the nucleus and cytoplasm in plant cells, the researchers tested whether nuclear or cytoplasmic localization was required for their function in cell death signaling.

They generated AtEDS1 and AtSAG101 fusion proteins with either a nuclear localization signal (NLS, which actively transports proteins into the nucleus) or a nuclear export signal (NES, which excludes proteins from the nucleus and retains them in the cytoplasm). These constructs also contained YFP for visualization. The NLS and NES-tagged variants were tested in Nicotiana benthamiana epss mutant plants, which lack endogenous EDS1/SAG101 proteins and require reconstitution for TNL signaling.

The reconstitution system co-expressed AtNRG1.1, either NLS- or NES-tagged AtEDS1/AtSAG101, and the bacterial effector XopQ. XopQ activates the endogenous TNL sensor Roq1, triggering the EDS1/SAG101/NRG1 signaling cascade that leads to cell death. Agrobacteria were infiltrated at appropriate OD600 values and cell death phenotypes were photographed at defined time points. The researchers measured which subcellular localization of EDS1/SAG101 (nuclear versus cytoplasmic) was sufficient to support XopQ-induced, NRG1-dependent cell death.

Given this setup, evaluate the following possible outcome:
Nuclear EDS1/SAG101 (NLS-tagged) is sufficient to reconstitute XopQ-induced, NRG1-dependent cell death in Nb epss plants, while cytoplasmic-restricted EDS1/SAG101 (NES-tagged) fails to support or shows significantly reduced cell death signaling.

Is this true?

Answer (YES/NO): NO